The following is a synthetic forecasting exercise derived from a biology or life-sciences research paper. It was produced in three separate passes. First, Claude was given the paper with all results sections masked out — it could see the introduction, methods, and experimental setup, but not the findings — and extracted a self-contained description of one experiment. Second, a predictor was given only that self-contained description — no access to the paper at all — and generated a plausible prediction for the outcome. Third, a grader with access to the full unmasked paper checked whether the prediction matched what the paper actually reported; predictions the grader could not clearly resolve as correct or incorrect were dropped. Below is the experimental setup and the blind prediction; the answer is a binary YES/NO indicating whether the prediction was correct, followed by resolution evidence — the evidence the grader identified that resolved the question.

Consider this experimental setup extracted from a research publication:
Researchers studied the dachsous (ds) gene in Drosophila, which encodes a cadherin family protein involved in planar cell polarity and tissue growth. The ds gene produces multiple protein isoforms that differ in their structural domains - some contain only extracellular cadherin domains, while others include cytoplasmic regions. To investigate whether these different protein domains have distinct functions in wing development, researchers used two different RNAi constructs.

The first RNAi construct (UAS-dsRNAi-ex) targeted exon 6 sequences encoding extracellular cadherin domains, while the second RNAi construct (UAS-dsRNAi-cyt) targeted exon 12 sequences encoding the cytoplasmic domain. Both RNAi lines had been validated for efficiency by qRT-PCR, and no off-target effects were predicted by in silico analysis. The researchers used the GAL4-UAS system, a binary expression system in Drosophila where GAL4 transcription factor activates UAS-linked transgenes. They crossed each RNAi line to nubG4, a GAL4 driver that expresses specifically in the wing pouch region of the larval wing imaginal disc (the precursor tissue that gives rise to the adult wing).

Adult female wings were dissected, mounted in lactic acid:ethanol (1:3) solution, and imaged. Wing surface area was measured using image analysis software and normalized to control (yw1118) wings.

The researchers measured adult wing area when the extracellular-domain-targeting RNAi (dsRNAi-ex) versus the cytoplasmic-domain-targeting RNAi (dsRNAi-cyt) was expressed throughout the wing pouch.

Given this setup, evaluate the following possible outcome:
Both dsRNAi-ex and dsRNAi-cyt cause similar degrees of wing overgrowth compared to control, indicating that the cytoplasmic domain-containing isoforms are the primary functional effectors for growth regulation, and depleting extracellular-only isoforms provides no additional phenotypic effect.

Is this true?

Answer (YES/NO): NO